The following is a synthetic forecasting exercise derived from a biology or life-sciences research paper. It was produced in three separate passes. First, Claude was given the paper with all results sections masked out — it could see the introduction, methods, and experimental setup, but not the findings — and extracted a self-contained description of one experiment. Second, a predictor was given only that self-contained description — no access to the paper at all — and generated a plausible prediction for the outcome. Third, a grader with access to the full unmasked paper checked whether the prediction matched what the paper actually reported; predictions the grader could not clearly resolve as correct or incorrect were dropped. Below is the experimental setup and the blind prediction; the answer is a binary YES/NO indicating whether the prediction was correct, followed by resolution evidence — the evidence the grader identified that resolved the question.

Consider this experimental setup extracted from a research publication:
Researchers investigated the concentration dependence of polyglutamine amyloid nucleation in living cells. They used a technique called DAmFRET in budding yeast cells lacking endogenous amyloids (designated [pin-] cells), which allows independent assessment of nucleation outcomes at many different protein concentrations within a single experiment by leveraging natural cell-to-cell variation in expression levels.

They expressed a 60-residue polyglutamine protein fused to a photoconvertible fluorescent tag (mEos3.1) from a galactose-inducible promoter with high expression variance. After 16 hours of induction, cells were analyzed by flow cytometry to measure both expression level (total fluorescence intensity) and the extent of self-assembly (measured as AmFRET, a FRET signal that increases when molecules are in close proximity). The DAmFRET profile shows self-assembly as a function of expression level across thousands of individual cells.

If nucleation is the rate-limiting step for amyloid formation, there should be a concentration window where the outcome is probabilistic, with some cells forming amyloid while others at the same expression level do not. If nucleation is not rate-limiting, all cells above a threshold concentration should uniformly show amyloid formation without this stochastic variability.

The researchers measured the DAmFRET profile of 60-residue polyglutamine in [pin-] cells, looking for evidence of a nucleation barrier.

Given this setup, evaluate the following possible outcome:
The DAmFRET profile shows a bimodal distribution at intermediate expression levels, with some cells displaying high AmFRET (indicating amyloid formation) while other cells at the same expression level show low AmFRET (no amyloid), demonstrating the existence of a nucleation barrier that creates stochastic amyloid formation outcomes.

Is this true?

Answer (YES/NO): YES